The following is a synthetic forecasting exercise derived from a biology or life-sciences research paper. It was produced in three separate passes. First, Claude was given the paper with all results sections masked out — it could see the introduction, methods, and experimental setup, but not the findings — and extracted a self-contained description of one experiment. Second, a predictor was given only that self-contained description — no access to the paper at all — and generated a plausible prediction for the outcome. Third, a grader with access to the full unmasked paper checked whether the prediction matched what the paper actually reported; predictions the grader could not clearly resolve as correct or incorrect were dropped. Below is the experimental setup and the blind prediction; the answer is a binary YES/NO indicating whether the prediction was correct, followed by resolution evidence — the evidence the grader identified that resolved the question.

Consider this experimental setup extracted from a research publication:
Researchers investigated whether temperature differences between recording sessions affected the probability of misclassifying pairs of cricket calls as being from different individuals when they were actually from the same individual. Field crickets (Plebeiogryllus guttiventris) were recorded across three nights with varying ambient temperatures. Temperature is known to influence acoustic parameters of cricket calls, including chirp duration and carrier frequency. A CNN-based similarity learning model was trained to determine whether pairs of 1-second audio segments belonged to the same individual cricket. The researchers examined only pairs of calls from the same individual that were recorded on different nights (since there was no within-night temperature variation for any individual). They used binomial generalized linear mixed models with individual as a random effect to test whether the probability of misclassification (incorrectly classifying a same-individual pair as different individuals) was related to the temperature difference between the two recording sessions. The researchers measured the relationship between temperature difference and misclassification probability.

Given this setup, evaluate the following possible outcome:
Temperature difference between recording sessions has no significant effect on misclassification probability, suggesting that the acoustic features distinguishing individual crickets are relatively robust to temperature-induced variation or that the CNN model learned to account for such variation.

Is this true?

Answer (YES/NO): NO